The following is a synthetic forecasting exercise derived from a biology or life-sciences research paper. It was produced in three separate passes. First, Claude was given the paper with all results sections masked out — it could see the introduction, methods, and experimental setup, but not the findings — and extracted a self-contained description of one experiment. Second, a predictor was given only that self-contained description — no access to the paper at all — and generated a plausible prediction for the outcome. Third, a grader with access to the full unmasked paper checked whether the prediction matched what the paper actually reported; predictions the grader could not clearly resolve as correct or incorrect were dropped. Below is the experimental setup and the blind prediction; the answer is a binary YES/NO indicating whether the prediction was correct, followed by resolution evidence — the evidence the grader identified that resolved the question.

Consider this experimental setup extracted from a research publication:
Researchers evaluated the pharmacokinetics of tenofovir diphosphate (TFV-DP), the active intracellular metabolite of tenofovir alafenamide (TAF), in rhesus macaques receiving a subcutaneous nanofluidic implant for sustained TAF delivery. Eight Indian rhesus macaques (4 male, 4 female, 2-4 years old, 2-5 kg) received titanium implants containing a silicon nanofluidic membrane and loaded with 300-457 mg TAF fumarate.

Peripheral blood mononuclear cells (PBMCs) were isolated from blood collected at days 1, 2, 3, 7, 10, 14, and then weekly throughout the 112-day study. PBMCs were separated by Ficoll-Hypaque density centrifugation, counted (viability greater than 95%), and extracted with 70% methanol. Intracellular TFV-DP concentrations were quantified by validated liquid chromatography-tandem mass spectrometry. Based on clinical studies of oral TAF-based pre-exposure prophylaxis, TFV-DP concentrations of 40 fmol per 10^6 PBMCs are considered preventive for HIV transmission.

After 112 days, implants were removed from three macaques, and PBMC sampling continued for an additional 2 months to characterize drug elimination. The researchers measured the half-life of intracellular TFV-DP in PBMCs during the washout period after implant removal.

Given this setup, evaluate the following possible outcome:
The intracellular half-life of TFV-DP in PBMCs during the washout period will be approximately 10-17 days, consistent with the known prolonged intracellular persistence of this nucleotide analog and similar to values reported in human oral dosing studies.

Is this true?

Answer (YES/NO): NO